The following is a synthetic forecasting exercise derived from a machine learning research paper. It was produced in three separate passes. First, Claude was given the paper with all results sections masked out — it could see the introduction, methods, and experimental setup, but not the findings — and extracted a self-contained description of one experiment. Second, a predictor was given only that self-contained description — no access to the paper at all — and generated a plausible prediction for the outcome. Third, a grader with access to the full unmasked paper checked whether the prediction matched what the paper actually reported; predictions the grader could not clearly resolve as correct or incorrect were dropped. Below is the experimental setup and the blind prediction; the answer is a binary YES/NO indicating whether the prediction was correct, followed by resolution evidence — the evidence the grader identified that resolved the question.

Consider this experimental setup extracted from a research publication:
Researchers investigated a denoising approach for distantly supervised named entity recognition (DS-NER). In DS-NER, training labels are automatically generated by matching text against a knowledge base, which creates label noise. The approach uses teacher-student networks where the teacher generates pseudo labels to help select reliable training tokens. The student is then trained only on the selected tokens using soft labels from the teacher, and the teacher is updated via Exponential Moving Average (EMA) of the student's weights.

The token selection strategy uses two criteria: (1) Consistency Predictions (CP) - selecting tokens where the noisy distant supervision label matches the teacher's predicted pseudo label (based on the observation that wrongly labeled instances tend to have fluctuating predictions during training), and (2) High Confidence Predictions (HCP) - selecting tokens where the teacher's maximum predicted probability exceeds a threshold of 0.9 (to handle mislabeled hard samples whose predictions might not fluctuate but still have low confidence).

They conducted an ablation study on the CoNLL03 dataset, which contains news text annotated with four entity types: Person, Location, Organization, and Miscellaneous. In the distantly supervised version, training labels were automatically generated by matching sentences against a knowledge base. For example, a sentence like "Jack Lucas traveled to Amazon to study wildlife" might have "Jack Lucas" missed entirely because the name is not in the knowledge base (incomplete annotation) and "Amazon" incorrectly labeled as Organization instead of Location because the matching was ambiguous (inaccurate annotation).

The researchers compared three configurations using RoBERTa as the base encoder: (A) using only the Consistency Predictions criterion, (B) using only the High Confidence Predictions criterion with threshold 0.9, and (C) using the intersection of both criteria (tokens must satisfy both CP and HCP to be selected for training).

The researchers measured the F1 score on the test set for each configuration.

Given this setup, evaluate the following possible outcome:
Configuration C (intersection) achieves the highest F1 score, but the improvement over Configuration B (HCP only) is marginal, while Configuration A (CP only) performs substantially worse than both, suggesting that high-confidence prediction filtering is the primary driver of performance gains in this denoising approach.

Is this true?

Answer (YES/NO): NO